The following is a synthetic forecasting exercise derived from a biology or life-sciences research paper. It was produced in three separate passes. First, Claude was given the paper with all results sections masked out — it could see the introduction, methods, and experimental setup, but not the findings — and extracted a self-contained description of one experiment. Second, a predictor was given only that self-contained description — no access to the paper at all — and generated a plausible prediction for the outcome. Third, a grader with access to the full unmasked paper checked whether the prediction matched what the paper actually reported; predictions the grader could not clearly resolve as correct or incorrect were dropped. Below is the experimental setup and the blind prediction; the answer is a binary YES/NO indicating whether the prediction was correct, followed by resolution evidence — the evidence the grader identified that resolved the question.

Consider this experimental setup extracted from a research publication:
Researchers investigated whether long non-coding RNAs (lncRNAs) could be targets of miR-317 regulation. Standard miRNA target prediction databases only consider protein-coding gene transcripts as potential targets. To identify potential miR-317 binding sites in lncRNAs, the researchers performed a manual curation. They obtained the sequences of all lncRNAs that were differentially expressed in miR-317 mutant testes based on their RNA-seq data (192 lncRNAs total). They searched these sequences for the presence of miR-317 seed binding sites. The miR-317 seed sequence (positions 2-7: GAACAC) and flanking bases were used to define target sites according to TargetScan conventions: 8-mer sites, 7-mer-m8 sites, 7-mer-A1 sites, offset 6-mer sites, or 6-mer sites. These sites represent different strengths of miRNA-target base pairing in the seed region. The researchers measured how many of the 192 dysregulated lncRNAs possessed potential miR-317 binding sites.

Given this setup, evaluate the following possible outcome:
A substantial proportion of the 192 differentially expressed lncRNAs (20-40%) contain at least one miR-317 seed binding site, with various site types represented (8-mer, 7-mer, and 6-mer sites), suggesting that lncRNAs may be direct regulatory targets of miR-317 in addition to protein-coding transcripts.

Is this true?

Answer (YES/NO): NO